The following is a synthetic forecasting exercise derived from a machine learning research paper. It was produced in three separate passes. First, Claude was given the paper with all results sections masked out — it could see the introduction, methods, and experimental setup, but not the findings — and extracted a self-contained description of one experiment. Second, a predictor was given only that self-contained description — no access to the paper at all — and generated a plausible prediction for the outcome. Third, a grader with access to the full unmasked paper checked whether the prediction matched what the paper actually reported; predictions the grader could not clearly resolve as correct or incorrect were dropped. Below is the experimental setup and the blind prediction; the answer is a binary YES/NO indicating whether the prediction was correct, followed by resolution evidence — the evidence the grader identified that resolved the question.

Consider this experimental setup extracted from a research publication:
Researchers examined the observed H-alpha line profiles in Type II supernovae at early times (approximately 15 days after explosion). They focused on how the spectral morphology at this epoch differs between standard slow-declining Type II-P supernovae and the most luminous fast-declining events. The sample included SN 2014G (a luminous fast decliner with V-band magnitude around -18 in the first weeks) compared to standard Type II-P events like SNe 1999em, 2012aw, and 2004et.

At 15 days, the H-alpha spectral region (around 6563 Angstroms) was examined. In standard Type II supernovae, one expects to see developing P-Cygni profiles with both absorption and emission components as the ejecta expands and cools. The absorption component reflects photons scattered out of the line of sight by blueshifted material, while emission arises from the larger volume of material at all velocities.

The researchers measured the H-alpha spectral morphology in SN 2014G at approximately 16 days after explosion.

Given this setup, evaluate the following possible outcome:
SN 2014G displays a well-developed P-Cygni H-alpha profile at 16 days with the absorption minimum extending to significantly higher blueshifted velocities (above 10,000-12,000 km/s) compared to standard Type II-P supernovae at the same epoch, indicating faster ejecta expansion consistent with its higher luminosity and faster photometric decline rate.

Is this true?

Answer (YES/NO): NO